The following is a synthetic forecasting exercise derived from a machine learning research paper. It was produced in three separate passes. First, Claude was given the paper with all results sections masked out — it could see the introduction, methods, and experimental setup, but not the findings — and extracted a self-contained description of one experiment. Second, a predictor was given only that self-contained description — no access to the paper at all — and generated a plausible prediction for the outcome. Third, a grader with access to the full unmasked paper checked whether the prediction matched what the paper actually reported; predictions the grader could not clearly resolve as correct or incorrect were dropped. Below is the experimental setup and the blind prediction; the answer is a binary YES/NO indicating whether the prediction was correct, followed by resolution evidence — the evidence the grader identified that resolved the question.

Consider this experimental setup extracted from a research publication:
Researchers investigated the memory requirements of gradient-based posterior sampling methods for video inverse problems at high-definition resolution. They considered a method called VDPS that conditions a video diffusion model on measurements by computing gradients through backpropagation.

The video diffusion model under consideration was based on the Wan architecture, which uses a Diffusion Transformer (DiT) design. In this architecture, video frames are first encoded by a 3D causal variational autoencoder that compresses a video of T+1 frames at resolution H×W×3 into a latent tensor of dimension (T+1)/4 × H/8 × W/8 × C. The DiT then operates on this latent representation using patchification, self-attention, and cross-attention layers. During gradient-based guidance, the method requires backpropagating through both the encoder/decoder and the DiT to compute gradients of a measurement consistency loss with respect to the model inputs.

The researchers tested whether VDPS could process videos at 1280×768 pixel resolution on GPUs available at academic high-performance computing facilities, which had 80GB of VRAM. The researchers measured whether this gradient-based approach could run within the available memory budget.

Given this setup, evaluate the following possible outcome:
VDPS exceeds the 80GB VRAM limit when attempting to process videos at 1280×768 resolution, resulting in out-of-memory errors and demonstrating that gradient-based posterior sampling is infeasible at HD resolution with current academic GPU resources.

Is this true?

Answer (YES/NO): YES